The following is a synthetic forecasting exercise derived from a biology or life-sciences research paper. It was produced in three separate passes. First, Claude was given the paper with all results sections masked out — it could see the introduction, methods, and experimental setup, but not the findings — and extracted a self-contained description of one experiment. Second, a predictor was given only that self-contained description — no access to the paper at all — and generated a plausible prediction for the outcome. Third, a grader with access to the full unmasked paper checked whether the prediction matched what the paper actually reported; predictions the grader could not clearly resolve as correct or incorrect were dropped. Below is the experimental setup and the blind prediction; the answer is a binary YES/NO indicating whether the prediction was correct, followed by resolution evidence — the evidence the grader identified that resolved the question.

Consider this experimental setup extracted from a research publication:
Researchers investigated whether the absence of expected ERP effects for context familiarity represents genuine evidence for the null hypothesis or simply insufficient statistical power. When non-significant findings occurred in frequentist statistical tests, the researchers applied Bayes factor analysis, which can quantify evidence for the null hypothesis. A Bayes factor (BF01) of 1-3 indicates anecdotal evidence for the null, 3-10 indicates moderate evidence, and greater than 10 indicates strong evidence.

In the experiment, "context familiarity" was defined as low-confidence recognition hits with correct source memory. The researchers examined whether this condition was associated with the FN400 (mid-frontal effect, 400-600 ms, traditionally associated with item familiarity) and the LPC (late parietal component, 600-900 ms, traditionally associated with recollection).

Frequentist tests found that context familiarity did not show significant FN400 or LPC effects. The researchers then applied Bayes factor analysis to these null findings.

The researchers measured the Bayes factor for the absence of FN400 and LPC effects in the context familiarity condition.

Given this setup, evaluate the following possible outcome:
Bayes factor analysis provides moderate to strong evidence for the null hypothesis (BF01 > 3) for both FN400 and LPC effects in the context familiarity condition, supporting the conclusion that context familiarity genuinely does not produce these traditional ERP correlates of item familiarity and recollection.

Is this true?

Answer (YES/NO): YES